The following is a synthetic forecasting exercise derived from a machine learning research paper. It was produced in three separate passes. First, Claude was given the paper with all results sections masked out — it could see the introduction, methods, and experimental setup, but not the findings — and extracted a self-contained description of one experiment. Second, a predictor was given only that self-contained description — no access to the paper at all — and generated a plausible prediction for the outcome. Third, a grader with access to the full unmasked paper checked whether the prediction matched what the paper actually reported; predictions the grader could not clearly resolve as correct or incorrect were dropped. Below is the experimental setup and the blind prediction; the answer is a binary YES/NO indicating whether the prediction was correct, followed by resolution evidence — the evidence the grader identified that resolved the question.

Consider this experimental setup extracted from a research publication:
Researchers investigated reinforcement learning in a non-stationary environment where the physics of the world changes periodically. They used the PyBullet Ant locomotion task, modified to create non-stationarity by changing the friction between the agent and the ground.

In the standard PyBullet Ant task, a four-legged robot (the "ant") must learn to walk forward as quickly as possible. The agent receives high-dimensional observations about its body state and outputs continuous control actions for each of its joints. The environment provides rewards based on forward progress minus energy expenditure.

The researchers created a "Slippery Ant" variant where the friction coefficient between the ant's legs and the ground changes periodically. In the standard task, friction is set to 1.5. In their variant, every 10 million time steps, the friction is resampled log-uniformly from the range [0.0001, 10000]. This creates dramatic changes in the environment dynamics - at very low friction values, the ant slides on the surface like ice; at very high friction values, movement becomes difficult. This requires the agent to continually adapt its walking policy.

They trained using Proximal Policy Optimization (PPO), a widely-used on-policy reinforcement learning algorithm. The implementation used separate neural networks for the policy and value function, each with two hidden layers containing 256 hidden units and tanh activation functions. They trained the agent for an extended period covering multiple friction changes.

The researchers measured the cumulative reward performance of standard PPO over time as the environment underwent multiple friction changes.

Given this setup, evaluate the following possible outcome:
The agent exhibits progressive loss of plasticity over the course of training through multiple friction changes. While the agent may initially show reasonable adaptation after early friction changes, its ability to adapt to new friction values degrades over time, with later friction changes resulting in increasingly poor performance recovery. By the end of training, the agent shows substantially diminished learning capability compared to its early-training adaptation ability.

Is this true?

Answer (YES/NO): YES